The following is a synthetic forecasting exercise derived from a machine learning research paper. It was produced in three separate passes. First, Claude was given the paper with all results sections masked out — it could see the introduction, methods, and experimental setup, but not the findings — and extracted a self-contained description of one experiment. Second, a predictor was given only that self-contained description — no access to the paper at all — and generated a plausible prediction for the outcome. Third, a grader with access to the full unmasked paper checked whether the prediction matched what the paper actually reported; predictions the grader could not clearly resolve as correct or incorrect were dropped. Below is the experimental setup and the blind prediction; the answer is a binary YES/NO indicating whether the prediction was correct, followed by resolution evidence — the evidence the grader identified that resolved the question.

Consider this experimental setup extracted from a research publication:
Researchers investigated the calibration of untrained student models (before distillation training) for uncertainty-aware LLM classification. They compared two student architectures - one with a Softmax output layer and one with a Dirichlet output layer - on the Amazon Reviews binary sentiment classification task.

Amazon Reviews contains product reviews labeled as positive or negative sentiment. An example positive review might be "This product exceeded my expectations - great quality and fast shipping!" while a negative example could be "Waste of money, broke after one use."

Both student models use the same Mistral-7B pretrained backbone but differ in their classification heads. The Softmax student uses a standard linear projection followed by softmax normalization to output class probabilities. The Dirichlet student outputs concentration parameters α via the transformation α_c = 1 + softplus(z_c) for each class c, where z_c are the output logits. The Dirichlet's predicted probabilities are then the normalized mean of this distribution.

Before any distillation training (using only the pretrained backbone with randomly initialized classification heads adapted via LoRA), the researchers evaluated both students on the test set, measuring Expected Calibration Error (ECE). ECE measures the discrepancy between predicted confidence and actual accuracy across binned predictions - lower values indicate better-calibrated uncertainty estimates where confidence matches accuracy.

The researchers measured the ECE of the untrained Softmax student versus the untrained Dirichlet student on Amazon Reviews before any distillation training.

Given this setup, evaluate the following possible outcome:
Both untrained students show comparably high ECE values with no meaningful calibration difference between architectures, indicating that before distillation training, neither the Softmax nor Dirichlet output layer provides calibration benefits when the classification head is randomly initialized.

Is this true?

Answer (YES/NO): NO